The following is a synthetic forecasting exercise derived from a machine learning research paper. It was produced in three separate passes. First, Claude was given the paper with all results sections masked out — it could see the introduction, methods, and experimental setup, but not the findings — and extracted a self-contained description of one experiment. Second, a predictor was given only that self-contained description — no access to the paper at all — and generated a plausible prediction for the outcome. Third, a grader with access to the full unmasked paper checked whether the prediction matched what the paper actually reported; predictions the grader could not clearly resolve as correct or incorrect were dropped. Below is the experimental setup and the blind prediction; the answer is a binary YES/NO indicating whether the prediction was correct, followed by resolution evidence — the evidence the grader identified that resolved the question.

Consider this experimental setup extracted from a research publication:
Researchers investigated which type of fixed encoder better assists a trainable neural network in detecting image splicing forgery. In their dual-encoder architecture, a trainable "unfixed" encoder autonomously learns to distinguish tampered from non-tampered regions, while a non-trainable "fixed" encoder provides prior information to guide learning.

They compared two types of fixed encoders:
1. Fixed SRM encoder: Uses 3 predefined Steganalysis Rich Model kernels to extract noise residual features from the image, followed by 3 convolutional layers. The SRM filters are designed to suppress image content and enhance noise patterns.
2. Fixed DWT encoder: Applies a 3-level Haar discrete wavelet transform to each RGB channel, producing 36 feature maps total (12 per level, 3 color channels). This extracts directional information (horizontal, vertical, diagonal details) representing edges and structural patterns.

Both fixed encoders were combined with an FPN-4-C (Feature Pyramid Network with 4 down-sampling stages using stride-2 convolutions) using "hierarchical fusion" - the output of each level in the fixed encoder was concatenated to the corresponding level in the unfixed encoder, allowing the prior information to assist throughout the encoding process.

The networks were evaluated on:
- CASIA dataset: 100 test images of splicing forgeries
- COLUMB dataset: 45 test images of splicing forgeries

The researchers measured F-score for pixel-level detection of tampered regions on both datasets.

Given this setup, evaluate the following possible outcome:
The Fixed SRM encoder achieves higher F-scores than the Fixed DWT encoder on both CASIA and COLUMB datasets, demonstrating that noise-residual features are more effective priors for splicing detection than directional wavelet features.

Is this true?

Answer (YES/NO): NO